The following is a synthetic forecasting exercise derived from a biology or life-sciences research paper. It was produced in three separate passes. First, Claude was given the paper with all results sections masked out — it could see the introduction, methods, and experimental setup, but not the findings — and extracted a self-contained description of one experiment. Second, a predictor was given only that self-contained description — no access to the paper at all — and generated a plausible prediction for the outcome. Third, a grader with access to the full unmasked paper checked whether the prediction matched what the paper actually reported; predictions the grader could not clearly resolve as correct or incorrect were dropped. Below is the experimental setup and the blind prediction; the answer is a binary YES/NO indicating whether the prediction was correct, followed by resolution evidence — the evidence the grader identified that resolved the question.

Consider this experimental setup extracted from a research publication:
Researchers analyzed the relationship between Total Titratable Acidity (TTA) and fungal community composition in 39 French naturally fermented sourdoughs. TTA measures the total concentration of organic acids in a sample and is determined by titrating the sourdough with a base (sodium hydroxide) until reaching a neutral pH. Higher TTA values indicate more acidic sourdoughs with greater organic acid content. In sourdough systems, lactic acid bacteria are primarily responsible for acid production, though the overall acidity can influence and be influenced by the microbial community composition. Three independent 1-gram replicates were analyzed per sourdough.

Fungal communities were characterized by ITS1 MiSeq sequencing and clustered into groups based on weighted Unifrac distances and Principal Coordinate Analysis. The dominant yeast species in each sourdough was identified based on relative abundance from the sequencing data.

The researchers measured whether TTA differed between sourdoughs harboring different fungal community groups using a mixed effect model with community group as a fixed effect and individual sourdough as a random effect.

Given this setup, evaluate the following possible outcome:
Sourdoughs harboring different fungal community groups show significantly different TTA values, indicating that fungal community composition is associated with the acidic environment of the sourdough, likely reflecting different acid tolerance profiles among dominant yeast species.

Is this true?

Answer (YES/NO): YES